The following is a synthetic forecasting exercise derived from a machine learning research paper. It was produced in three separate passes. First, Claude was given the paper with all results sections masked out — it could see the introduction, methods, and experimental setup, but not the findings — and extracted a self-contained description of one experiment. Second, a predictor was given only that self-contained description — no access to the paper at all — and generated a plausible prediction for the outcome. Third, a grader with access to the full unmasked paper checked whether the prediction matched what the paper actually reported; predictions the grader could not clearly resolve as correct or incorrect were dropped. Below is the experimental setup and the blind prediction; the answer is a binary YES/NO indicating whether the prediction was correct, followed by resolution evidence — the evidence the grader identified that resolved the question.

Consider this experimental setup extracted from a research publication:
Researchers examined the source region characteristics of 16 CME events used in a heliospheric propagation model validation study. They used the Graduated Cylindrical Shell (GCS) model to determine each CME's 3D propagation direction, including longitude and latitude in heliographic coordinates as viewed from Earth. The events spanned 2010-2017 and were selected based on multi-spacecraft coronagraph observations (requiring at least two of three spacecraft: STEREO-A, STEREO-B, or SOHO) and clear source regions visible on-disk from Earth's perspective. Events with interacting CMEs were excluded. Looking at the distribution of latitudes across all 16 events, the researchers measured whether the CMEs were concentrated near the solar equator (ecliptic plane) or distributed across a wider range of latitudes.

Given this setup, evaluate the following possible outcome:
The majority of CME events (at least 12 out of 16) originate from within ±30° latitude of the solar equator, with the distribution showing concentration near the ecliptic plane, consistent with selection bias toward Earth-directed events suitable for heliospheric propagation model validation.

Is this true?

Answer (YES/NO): YES